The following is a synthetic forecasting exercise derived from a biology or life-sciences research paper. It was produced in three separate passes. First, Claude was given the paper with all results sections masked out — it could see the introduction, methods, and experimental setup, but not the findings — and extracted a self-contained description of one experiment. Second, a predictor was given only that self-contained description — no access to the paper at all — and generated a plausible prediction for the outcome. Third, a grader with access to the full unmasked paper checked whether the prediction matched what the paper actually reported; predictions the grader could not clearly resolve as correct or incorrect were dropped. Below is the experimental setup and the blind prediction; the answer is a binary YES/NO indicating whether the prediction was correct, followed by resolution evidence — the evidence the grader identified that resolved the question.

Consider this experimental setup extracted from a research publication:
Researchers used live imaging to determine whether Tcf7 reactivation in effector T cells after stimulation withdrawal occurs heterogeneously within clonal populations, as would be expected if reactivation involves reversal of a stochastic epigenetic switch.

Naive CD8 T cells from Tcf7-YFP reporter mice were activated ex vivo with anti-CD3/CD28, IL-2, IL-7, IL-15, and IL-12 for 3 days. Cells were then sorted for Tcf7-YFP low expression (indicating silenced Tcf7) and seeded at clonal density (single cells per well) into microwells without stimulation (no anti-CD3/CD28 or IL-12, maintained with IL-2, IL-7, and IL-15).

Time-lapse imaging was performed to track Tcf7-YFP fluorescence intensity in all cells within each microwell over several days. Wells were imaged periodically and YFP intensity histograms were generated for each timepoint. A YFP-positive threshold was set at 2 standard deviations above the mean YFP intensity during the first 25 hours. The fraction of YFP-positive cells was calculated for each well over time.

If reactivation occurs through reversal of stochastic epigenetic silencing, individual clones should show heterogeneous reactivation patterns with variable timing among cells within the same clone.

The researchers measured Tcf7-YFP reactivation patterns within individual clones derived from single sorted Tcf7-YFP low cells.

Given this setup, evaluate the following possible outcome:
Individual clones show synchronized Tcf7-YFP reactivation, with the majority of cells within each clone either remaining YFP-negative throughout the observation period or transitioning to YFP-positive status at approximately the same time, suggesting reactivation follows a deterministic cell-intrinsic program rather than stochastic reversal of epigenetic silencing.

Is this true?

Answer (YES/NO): NO